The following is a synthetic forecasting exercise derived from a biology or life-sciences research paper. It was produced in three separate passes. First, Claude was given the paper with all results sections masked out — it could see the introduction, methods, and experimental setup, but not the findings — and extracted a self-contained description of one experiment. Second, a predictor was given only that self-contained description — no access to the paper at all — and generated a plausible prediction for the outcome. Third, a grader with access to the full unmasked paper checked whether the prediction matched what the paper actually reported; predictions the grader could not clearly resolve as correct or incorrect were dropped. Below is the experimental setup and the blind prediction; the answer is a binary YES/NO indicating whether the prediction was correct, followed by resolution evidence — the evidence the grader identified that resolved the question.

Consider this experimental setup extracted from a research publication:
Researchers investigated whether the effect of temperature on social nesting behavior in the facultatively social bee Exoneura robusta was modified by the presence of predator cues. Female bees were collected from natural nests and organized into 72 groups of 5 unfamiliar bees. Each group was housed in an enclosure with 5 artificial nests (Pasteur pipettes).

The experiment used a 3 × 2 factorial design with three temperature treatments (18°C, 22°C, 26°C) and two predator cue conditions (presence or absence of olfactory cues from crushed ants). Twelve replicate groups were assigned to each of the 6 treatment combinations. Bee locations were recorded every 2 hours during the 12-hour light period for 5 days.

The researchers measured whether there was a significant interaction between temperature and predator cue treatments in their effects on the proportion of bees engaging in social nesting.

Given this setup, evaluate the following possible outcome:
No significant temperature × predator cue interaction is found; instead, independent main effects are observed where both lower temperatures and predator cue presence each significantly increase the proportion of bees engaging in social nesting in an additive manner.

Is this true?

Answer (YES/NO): NO